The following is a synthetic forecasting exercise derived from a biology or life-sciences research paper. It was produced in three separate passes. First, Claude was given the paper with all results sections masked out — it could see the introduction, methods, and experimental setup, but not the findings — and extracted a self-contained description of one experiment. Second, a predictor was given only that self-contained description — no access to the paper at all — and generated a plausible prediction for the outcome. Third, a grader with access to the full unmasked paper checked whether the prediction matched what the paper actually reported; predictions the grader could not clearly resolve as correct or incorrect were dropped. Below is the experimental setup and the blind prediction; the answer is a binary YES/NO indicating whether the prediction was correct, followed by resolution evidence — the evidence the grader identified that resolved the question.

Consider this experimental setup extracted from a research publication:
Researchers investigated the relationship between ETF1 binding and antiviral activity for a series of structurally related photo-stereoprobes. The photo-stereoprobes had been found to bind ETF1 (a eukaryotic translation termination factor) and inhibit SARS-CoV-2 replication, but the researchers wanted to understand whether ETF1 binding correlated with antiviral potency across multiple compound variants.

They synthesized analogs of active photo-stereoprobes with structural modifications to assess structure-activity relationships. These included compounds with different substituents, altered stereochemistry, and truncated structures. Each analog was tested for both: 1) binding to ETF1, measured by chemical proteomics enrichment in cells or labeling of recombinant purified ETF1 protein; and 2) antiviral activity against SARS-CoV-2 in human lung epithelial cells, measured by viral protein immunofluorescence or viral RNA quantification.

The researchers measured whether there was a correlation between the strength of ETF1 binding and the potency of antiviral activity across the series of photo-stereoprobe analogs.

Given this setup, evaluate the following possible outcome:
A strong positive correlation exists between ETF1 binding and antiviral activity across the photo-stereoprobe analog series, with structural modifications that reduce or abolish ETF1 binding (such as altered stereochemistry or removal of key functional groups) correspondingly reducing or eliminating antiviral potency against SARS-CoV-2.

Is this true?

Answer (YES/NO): YES